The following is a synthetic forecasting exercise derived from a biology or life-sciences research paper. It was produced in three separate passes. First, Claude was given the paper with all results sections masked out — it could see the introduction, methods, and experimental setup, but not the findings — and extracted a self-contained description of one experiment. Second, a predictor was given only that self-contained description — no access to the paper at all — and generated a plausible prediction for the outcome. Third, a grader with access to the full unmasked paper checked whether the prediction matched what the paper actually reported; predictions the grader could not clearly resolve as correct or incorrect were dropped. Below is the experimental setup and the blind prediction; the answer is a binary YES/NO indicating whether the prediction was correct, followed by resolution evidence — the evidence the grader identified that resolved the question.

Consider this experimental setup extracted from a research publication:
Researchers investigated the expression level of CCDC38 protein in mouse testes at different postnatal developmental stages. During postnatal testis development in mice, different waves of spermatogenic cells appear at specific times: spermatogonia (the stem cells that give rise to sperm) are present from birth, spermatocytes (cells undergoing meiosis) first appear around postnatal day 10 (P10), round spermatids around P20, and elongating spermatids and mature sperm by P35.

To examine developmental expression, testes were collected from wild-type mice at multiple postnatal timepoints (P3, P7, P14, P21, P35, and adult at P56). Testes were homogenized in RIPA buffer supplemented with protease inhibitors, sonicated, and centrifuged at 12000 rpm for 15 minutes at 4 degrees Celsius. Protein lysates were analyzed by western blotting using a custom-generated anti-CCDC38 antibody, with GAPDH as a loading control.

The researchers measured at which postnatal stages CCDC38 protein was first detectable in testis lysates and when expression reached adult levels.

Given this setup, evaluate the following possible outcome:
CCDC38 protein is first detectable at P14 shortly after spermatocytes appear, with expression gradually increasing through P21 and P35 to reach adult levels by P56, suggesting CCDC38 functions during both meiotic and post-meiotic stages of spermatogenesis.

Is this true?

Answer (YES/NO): NO